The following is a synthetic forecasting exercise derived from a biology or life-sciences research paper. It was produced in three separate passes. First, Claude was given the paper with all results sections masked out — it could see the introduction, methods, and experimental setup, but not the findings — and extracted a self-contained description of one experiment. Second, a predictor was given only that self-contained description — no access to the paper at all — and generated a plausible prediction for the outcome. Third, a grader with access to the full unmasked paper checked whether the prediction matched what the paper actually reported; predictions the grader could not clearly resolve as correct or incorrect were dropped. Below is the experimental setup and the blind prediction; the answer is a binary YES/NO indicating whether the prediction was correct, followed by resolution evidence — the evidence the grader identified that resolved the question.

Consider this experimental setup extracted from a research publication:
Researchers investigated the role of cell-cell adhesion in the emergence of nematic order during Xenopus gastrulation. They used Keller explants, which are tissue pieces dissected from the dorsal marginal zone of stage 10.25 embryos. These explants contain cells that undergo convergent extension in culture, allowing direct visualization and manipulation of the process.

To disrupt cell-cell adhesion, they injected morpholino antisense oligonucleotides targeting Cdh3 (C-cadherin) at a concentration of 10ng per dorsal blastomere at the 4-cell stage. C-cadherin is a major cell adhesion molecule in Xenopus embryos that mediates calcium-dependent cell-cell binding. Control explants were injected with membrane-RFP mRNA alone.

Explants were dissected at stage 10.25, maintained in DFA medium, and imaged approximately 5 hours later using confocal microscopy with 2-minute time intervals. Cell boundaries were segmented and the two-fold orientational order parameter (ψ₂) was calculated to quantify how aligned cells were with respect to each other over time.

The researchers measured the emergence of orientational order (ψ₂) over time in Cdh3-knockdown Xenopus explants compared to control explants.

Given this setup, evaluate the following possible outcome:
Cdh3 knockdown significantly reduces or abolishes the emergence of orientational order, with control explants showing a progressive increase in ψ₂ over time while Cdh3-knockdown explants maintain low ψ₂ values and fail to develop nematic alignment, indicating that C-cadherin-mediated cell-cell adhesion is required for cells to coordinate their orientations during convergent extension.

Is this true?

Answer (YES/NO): YES